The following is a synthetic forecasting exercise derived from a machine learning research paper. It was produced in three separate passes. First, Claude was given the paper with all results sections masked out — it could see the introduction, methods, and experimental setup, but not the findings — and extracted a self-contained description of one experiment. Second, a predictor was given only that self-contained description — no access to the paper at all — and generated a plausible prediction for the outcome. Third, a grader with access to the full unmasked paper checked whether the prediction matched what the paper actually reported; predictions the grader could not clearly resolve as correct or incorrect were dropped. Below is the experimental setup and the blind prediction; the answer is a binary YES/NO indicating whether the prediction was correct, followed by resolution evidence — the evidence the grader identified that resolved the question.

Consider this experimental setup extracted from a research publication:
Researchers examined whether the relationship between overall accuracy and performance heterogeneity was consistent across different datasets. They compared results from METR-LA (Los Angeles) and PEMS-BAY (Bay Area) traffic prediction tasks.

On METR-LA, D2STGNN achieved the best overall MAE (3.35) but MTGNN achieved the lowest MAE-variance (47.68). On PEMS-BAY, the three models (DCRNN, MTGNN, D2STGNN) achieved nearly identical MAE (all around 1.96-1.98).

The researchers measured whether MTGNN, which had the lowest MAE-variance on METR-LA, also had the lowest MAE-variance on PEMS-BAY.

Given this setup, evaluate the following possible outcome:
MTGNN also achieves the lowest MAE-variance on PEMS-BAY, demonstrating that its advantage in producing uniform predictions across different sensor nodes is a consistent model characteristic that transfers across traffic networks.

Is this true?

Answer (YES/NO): YES